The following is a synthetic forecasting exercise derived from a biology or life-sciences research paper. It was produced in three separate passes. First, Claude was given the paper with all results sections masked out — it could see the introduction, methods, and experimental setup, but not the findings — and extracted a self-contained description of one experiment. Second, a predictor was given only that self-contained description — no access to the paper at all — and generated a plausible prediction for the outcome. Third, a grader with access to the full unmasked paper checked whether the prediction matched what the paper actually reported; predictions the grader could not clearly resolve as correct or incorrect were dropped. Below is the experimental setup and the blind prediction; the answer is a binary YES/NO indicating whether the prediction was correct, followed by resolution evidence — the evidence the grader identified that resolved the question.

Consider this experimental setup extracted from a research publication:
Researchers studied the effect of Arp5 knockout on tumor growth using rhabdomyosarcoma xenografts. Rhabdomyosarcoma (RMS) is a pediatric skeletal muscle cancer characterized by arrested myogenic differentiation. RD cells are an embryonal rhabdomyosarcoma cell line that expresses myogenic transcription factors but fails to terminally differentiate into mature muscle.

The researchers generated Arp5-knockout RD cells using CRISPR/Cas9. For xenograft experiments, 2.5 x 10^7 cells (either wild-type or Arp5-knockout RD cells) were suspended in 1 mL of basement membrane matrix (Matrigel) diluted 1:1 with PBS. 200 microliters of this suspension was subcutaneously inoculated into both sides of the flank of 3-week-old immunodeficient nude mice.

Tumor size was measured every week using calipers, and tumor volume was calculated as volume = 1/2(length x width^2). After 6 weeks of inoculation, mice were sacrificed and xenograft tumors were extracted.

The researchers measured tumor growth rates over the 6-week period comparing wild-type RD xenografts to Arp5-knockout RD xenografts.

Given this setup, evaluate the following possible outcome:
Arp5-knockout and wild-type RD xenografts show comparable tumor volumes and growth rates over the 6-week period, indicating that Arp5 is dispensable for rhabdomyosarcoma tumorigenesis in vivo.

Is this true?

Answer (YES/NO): NO